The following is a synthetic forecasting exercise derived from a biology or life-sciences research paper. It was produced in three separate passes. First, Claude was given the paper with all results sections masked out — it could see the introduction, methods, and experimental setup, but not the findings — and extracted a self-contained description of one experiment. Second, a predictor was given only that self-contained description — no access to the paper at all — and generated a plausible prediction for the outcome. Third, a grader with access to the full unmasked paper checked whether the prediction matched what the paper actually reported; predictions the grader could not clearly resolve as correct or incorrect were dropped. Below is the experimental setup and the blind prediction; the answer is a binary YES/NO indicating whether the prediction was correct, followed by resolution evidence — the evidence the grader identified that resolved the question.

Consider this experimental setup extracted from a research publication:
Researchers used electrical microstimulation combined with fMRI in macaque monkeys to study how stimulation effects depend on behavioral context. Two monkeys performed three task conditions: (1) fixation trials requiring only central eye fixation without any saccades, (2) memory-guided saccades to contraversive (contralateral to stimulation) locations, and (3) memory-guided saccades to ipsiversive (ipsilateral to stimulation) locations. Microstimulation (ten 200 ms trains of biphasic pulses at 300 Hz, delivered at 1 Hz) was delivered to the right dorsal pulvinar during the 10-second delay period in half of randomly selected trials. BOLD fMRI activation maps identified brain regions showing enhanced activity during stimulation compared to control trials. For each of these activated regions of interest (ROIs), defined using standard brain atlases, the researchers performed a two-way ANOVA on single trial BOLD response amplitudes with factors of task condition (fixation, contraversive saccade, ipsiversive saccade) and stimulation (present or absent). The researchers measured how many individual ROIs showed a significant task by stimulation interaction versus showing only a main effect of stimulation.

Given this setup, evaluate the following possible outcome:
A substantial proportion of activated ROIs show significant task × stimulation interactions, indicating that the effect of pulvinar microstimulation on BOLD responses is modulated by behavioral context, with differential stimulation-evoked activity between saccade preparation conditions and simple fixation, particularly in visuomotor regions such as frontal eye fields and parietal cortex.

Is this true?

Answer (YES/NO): NO